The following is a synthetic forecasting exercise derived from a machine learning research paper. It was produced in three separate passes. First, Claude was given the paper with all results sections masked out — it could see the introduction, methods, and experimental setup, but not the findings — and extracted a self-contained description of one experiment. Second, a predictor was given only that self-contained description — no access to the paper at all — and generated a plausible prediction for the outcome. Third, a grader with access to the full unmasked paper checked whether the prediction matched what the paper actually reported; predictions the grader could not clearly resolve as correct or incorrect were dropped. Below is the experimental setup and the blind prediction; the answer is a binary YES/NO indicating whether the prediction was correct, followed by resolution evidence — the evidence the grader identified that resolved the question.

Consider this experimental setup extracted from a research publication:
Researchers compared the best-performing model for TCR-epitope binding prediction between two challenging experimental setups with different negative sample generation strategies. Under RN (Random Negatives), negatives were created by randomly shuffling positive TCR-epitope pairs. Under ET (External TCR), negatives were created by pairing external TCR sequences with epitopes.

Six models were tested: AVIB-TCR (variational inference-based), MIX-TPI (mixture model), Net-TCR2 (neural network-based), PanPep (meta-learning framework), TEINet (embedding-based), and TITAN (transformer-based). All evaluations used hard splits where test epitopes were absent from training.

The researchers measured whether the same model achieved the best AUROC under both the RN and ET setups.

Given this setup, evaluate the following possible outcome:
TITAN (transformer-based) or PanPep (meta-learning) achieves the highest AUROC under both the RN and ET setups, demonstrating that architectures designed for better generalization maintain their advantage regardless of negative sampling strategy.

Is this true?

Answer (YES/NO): NO